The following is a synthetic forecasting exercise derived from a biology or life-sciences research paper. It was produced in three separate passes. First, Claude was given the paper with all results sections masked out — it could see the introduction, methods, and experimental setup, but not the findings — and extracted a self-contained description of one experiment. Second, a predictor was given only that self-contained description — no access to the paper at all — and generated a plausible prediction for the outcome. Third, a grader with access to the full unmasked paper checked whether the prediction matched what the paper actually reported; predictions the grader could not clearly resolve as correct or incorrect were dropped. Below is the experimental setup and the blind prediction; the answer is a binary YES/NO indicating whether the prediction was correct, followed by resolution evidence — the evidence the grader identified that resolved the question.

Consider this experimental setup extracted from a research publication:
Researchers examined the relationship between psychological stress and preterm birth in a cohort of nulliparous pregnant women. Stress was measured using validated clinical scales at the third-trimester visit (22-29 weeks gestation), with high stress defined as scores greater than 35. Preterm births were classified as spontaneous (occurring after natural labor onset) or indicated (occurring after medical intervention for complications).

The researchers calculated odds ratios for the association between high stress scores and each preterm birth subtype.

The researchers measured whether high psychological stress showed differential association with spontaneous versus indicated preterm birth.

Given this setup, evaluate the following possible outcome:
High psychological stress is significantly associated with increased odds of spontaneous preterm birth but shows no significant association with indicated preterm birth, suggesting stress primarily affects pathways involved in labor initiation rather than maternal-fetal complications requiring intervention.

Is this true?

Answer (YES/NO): NO